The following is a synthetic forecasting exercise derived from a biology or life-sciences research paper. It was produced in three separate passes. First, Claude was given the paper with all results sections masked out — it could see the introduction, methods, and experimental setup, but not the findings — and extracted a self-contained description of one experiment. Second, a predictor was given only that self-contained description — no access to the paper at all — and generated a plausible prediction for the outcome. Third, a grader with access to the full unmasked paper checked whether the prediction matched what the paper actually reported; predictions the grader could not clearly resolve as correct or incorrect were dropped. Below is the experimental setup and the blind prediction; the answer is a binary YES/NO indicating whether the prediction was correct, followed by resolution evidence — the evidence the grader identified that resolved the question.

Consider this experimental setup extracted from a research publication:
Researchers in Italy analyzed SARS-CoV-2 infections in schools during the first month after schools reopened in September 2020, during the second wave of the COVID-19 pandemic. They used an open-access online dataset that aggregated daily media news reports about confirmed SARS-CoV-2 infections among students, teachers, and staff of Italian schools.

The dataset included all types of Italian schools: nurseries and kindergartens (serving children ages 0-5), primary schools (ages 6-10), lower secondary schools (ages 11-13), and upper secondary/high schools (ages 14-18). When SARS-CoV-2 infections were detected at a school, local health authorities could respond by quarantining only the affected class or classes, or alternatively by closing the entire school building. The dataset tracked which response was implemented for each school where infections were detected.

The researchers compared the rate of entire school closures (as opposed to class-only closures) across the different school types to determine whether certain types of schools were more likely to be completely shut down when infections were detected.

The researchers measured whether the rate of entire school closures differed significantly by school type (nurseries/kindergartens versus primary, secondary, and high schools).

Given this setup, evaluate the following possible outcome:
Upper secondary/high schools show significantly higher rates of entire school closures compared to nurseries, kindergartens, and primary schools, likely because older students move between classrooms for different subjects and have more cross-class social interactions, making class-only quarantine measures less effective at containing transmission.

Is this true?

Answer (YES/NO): NO